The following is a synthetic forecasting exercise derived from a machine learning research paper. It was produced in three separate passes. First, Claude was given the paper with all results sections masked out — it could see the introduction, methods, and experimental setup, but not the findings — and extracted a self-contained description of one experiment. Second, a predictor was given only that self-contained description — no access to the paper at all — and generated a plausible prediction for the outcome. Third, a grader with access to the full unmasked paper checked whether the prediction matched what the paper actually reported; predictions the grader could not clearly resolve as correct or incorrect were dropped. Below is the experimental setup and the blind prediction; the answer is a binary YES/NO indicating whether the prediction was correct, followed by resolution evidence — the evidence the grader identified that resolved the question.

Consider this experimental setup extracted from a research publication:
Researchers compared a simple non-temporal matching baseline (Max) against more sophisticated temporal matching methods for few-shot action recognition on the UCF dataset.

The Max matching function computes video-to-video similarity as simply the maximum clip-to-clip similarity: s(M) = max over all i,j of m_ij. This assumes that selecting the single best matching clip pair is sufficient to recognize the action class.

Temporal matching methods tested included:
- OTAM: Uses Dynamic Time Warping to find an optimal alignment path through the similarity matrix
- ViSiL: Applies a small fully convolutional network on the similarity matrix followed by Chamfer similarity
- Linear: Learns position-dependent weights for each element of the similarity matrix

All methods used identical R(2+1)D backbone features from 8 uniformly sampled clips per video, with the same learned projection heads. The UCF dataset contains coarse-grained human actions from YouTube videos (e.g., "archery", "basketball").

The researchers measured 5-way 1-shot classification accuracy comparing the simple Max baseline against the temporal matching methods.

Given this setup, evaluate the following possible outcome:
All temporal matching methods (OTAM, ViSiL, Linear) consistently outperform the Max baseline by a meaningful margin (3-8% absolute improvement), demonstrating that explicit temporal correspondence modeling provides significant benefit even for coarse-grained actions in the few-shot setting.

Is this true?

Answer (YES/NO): NO